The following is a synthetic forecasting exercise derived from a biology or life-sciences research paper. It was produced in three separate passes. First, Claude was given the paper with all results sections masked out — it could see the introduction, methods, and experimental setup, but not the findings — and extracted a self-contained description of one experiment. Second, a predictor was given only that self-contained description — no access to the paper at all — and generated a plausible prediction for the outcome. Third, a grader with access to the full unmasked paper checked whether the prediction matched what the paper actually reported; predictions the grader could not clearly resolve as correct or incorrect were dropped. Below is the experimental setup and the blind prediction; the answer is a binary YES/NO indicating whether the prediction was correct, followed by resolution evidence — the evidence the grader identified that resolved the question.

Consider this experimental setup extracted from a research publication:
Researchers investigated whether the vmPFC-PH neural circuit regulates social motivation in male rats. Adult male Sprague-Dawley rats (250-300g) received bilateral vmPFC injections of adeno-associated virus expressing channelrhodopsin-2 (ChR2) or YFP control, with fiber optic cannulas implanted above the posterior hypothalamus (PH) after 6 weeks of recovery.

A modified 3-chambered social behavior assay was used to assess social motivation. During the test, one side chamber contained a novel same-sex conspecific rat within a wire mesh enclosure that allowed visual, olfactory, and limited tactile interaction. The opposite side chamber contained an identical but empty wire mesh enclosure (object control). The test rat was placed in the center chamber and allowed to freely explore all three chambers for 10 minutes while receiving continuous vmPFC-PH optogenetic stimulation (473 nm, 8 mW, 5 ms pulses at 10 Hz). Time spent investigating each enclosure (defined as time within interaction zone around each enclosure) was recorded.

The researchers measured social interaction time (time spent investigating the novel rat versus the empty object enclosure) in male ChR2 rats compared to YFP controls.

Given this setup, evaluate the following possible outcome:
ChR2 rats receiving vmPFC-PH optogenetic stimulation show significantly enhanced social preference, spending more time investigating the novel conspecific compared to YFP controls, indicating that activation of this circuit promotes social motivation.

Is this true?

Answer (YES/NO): NO